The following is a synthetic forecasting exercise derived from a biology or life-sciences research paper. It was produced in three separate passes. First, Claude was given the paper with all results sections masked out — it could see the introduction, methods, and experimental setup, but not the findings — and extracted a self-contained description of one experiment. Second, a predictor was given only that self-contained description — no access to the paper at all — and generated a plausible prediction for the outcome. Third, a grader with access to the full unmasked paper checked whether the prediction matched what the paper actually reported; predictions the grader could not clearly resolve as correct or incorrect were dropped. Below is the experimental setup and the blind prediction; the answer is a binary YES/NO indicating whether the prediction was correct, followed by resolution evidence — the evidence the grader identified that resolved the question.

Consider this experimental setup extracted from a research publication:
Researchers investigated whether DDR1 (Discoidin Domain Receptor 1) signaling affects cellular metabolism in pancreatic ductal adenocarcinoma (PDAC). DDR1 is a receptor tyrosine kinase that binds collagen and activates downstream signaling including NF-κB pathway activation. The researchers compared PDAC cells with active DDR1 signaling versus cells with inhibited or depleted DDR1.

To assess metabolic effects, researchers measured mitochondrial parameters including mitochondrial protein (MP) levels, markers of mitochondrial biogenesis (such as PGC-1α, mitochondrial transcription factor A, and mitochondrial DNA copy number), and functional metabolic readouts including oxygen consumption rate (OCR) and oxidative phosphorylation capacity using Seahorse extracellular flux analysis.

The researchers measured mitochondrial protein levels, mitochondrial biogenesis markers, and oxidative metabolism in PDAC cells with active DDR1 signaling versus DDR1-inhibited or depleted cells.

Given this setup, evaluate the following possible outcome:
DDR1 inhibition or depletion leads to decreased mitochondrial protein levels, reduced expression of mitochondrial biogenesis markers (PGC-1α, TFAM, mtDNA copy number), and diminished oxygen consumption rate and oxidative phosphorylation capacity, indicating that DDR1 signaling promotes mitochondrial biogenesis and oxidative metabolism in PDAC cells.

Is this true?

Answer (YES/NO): NO